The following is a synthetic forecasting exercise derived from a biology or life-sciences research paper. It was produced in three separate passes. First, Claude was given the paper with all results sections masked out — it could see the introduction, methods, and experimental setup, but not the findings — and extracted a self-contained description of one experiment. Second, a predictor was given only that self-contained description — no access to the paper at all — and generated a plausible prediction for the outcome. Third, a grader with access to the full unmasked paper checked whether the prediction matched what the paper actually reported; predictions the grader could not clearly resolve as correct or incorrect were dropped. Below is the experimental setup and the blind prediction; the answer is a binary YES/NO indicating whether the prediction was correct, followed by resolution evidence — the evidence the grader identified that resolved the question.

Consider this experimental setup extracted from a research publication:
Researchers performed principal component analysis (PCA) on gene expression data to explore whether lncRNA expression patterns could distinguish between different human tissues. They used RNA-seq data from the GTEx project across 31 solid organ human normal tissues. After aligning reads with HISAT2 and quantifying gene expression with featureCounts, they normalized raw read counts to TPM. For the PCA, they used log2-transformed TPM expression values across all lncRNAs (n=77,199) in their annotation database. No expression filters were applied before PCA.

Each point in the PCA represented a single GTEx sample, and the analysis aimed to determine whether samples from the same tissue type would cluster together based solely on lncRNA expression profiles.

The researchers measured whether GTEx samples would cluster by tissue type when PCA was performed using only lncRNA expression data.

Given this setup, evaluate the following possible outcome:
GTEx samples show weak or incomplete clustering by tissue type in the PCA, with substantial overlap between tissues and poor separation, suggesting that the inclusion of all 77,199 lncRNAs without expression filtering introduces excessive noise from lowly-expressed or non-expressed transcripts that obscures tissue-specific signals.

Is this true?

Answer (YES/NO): NO